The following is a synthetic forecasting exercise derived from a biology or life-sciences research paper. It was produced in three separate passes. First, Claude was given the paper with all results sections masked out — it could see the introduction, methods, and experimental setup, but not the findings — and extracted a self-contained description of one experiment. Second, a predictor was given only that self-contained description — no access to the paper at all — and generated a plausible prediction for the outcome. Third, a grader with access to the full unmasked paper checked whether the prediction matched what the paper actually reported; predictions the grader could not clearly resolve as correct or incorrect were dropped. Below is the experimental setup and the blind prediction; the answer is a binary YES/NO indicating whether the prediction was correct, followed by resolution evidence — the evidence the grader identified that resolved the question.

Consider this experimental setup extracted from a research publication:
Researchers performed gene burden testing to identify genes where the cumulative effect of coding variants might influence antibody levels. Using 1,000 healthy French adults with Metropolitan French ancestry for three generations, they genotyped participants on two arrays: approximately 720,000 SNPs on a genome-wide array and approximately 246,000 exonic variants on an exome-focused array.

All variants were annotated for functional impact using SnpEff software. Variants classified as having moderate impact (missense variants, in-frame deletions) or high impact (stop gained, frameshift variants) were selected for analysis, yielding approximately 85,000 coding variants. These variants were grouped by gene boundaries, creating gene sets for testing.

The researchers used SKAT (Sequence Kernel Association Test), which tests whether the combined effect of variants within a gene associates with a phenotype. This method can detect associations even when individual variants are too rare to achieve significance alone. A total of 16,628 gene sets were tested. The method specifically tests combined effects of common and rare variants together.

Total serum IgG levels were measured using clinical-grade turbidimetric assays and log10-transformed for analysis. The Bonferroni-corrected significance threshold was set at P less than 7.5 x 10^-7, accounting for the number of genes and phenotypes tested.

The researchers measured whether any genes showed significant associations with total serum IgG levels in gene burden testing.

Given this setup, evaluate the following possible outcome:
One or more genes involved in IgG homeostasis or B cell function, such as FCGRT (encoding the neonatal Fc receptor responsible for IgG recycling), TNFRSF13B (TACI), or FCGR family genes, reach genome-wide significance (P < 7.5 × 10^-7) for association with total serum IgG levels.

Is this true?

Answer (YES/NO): NO